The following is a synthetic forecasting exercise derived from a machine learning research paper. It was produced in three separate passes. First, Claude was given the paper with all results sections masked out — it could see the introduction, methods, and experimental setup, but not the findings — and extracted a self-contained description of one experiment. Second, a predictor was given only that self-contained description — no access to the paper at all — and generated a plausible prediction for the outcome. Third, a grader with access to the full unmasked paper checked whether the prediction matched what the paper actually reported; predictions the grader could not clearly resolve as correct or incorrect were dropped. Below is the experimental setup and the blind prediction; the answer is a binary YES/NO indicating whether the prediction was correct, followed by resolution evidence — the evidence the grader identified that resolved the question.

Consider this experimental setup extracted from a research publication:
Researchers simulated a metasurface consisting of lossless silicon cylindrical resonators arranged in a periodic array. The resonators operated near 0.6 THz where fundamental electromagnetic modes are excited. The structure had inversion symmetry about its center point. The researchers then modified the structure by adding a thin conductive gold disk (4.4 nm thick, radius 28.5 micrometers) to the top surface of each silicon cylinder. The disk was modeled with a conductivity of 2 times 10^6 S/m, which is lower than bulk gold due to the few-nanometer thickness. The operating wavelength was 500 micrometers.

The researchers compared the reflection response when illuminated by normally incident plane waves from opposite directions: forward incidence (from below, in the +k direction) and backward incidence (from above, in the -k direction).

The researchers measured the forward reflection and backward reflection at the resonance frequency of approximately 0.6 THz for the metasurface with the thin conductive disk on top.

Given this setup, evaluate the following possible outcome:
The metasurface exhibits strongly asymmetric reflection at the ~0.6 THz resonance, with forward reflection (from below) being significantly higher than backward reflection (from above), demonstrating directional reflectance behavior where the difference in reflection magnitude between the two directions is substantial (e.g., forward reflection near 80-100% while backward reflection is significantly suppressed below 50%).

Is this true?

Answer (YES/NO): NO